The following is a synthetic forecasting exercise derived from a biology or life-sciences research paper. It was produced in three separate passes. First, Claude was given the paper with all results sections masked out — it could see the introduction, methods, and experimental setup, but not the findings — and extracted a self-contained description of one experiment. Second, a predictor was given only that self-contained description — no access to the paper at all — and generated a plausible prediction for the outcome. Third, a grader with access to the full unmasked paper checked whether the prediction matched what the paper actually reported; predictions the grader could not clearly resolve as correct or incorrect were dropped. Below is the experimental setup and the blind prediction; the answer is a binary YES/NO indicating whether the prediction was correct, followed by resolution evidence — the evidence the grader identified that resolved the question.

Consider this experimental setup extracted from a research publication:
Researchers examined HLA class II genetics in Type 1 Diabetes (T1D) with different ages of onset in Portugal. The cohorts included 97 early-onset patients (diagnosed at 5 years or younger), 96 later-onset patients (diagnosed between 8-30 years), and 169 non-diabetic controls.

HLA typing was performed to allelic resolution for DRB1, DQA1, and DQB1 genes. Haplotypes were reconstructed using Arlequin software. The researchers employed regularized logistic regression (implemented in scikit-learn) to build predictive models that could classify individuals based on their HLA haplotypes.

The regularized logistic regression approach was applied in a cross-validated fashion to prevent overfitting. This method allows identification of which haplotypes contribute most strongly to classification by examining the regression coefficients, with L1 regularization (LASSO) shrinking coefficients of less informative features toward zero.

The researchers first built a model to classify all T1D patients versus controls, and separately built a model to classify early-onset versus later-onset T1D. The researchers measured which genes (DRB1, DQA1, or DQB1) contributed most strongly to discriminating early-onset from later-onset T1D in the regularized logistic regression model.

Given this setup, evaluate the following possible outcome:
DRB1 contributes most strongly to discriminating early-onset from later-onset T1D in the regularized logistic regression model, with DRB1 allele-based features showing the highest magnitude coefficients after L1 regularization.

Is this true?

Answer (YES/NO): YES